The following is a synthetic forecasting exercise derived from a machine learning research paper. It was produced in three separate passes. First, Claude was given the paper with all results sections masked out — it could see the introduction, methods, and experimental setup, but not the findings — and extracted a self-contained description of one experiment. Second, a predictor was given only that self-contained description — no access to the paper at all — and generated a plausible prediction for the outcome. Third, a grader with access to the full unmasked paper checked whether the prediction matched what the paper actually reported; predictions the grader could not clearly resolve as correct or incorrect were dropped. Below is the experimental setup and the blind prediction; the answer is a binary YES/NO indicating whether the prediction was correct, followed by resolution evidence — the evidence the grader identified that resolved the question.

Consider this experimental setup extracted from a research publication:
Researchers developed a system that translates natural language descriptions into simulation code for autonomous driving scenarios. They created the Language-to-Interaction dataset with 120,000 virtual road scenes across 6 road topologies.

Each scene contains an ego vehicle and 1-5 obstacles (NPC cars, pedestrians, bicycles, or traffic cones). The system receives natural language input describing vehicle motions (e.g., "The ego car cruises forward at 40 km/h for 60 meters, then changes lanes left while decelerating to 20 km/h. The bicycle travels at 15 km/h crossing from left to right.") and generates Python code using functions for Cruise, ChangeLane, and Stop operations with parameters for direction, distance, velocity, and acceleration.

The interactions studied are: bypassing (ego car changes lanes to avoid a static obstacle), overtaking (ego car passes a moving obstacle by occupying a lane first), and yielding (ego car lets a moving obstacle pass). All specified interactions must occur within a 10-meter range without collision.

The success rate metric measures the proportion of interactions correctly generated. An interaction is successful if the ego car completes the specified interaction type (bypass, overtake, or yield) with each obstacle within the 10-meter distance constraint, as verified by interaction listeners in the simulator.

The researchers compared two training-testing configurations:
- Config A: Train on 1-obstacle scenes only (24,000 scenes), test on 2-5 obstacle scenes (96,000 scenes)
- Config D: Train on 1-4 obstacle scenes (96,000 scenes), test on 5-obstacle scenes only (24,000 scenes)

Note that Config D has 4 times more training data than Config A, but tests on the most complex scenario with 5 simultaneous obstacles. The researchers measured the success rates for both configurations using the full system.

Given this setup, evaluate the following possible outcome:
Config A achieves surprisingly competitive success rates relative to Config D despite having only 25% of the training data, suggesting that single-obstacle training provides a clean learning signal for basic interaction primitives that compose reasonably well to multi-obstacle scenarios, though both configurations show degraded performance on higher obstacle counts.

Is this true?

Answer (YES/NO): NO